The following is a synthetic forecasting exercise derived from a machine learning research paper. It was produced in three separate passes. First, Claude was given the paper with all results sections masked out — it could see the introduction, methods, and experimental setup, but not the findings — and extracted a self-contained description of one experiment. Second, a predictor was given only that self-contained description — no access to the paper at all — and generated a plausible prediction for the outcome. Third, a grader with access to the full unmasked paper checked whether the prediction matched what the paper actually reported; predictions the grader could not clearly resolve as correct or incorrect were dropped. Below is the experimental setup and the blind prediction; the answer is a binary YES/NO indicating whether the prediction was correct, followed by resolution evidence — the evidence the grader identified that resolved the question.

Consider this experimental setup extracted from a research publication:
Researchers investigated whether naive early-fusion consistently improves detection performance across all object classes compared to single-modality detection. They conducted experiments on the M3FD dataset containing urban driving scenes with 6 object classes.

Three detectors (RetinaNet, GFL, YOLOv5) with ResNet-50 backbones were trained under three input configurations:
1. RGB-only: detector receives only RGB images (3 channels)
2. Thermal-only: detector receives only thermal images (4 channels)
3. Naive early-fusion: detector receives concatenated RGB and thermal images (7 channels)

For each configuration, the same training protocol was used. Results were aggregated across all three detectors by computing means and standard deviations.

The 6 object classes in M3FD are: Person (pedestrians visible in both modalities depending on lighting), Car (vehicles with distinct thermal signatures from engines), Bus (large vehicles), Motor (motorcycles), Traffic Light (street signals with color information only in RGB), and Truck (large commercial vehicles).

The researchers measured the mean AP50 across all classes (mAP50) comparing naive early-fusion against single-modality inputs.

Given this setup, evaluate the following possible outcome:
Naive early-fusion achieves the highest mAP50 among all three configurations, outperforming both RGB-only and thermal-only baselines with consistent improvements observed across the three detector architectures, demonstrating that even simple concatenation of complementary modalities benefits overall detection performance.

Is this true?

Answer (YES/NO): NO